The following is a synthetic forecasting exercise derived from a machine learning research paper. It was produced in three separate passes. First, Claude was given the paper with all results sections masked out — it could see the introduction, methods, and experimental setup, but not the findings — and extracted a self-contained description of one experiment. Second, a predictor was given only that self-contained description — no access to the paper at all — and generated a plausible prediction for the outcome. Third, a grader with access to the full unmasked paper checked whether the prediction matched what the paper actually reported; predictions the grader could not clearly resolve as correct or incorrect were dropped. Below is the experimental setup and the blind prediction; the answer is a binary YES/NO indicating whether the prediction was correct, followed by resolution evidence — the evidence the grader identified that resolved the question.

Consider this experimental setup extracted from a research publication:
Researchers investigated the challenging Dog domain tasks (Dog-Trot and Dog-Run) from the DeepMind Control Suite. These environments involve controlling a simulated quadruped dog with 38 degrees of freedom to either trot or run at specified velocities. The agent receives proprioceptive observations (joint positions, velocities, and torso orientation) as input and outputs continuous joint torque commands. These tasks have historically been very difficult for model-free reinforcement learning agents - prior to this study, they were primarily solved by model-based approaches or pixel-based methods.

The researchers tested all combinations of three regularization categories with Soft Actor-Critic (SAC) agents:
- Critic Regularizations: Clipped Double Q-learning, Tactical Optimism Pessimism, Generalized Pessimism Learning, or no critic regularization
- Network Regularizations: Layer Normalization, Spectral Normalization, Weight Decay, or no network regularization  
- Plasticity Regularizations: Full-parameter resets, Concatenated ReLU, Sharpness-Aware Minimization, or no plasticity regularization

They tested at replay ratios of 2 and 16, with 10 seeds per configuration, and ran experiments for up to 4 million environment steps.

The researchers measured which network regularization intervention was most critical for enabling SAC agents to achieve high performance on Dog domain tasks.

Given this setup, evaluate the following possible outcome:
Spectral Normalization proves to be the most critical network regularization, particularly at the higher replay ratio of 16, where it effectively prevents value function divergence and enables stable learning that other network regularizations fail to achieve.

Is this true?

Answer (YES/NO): NO